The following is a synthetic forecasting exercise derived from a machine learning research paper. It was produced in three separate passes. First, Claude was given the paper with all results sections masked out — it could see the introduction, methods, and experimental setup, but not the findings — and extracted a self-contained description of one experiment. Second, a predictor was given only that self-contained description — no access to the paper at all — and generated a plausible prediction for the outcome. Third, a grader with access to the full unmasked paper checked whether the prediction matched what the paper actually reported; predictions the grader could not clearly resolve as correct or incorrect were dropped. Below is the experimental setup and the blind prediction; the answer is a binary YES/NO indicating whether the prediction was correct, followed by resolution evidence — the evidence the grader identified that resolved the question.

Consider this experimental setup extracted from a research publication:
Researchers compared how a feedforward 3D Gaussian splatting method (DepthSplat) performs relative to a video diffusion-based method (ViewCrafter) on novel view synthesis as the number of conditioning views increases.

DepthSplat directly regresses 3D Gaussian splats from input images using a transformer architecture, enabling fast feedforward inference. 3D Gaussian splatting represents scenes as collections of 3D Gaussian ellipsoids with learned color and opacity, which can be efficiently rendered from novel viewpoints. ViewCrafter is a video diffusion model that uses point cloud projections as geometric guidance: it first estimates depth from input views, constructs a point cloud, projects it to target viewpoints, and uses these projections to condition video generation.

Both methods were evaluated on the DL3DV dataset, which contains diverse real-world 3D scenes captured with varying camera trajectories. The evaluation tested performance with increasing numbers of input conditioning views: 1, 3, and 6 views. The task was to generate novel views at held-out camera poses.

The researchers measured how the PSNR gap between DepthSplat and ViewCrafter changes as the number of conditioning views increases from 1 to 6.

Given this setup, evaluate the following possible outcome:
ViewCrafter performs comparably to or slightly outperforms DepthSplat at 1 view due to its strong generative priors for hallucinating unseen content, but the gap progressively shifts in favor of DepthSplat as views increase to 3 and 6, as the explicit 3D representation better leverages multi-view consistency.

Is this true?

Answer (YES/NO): NO